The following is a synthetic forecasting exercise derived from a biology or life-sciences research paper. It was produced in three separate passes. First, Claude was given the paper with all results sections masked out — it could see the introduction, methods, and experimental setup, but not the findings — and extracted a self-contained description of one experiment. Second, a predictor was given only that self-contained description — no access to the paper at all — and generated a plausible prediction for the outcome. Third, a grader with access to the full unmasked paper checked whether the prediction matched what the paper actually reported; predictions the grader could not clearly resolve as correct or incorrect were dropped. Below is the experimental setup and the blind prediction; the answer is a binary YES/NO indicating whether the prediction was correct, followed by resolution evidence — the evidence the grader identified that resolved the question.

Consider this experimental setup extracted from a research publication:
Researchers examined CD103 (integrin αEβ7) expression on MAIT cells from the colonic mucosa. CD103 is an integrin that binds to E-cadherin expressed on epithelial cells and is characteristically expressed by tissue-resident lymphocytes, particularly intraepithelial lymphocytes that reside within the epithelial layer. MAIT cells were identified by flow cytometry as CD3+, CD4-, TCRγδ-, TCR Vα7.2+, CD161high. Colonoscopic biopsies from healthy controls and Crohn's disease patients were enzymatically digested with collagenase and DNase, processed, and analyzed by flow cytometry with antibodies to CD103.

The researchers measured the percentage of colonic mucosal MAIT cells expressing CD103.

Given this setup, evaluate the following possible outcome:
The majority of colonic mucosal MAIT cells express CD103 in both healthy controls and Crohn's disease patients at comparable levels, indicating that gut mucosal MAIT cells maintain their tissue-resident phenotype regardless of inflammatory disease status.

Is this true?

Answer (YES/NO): YES